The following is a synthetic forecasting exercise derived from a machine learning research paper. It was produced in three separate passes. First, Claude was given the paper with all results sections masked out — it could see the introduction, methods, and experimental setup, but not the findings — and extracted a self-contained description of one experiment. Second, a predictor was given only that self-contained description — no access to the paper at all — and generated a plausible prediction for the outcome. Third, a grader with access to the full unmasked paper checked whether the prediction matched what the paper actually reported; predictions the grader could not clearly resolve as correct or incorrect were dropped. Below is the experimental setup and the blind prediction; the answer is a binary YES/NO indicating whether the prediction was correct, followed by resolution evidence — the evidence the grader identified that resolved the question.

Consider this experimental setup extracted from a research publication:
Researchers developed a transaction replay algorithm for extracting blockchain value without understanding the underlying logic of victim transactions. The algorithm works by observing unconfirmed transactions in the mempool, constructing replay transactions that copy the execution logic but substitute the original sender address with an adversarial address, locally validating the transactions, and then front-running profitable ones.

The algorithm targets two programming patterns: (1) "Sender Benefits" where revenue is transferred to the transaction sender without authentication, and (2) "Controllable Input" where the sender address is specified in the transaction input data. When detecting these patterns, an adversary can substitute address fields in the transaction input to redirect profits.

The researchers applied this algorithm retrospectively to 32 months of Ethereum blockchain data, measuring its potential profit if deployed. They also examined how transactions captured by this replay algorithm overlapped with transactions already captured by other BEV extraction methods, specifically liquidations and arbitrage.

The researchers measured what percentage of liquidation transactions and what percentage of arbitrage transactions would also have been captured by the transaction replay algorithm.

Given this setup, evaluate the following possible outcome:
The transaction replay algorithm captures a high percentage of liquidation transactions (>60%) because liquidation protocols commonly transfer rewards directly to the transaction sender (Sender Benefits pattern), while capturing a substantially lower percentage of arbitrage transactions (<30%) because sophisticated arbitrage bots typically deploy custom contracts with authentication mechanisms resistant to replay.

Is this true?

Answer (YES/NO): NO